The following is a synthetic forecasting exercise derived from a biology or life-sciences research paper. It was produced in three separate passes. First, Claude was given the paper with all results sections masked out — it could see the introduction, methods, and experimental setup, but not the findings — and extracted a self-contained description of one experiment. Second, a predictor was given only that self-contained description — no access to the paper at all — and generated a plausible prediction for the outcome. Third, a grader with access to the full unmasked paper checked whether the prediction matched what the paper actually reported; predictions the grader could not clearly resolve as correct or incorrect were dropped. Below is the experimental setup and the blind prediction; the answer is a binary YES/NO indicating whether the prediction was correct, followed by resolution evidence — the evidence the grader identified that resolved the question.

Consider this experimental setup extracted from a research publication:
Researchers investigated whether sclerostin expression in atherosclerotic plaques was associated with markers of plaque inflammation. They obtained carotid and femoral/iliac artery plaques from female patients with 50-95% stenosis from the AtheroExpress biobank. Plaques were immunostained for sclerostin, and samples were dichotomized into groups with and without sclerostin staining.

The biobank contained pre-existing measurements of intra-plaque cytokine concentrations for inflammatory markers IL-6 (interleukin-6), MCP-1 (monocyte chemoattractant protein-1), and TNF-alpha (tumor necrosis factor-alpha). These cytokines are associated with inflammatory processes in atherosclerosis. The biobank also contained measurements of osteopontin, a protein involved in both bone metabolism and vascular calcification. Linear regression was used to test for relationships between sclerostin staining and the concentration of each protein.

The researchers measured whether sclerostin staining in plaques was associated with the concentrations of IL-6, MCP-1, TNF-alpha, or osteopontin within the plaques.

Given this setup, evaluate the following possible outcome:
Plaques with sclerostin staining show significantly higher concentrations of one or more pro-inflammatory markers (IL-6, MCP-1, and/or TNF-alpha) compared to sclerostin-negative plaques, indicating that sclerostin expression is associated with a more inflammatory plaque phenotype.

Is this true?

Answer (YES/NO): NO